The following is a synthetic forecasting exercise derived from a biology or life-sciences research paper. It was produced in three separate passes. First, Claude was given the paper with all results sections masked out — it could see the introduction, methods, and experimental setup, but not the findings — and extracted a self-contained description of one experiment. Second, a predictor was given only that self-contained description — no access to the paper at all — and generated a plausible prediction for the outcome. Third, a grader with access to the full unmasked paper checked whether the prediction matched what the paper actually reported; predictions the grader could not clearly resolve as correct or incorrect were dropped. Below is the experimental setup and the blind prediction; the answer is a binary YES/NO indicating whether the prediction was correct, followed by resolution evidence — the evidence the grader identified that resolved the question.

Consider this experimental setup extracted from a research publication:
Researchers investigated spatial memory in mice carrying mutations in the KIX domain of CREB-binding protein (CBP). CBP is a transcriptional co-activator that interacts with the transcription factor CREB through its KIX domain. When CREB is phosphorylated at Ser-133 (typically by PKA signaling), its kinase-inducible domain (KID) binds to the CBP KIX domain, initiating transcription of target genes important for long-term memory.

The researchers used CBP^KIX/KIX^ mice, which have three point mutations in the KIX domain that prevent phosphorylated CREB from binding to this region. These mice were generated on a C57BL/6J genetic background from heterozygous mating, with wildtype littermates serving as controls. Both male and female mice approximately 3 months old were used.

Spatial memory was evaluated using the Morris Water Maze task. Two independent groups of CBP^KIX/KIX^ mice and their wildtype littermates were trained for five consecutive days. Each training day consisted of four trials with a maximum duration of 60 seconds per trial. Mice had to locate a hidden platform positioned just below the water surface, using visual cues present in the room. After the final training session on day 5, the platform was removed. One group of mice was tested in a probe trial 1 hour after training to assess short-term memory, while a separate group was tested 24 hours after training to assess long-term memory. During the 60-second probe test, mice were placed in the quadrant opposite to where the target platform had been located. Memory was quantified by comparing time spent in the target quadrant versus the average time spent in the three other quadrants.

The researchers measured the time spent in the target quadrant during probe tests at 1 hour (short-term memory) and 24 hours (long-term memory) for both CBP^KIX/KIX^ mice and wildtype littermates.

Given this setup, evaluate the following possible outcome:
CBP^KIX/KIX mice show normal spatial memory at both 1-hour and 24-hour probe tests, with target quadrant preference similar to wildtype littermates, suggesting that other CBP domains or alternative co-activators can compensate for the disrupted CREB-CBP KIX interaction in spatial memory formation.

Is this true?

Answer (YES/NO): NO